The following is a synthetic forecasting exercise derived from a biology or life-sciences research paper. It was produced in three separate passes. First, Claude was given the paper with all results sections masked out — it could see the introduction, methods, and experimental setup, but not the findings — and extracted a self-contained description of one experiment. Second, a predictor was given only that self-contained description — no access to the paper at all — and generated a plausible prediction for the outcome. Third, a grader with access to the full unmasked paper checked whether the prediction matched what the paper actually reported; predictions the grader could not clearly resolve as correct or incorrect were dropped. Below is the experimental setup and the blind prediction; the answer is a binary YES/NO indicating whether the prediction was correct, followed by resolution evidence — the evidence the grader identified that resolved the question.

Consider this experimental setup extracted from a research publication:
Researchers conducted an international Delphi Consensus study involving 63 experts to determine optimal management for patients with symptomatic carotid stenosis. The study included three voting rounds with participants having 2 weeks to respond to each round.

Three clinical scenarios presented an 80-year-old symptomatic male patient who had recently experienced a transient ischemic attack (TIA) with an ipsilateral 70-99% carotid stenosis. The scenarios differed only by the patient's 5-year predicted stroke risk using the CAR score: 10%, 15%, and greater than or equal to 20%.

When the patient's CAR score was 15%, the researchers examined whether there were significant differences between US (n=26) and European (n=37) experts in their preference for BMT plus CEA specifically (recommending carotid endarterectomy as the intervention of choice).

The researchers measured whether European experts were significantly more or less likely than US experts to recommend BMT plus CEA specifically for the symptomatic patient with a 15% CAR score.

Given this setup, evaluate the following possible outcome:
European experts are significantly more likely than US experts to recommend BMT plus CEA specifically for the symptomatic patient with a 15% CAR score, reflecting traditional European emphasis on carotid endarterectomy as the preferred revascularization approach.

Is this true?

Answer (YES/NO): YES